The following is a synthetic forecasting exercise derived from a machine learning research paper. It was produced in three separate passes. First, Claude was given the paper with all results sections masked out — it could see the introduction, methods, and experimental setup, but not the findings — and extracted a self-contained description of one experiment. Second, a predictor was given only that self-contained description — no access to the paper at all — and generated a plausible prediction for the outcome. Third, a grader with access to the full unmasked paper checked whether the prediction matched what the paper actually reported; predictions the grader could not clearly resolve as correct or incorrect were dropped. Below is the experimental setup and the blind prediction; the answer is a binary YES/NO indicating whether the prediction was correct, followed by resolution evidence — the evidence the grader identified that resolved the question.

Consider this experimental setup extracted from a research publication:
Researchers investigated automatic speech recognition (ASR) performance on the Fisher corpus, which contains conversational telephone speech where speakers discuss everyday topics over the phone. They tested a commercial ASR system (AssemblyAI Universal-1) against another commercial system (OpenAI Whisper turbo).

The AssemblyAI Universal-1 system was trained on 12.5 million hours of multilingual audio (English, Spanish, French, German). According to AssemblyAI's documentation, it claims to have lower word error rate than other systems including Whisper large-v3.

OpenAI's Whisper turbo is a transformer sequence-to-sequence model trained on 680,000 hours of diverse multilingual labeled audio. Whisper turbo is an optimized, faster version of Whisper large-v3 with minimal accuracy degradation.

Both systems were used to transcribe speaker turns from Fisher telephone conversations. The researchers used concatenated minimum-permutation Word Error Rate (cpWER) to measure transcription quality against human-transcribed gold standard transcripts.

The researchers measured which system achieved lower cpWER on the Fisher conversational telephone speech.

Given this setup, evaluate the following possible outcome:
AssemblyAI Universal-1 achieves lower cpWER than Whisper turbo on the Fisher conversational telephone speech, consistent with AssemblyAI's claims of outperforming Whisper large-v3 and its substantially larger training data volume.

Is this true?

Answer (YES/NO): YES